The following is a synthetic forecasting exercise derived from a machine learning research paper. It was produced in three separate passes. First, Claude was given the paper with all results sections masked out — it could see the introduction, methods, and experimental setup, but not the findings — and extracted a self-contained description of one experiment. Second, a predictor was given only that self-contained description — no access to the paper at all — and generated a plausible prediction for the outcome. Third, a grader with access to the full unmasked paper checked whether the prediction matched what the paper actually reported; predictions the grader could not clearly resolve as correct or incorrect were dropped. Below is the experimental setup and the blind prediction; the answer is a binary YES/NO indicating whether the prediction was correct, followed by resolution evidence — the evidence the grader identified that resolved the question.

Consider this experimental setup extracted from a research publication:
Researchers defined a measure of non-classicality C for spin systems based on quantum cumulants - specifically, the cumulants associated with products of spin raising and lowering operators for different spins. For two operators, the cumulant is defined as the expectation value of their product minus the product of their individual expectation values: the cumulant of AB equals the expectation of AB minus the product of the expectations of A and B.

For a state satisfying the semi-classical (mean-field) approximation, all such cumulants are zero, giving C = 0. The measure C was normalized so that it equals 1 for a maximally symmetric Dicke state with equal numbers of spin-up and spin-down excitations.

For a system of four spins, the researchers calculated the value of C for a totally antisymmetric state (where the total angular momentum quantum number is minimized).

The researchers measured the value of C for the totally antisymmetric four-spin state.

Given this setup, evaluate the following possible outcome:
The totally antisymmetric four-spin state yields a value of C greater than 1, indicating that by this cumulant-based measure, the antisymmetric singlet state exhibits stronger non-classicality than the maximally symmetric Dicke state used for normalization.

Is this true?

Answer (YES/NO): NO